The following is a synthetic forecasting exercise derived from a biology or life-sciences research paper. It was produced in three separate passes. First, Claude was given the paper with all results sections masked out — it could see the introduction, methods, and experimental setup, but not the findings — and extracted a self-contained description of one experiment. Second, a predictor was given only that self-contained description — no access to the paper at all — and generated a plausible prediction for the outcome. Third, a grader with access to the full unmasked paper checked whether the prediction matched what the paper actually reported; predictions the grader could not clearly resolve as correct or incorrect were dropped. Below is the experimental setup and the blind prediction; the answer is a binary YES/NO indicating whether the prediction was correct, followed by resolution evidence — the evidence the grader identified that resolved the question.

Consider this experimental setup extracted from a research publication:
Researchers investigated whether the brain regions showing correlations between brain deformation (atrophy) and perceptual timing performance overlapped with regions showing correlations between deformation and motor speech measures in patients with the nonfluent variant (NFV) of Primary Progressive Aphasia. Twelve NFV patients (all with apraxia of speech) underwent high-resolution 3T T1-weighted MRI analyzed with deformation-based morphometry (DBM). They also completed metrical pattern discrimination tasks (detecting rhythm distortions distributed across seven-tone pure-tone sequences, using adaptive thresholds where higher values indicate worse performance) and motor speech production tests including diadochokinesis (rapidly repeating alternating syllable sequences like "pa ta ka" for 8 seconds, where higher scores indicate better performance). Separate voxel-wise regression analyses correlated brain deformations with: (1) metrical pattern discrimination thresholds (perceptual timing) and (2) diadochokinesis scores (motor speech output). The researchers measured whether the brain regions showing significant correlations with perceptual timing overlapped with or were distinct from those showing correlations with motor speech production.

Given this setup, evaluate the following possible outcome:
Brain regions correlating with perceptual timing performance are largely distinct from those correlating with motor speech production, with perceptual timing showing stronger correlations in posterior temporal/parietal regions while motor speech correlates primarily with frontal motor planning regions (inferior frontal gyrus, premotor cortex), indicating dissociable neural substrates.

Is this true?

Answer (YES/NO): NO